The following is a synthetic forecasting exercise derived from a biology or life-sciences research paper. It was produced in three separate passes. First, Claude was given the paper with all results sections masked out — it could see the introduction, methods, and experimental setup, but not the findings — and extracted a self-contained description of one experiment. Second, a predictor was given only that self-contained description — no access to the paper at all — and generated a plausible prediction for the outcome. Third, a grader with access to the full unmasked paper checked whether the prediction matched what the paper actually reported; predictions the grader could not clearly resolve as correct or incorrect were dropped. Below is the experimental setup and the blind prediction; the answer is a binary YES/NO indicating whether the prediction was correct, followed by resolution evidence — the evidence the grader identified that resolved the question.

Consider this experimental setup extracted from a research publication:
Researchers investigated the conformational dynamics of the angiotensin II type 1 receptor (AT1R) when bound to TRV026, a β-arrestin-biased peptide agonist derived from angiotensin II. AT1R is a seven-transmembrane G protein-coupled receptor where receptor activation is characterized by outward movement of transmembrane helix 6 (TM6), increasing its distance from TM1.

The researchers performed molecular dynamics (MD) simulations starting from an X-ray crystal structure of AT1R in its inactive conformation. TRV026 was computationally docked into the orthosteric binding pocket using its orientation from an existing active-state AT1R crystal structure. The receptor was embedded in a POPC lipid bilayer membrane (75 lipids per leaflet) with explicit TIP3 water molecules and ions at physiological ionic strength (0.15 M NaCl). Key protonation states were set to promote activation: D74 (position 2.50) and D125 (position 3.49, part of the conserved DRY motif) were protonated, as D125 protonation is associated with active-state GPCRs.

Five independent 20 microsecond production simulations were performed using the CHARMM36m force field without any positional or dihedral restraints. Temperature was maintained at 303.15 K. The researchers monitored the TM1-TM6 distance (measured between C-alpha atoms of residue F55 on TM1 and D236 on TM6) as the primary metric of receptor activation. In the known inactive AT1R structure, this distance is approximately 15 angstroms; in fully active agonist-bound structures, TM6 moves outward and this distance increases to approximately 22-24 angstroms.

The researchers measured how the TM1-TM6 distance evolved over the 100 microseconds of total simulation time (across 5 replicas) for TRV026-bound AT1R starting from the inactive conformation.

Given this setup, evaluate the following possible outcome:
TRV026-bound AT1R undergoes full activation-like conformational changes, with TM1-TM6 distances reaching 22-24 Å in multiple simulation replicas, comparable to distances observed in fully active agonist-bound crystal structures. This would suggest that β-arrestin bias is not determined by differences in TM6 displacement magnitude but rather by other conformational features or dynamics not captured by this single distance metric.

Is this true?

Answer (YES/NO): NO